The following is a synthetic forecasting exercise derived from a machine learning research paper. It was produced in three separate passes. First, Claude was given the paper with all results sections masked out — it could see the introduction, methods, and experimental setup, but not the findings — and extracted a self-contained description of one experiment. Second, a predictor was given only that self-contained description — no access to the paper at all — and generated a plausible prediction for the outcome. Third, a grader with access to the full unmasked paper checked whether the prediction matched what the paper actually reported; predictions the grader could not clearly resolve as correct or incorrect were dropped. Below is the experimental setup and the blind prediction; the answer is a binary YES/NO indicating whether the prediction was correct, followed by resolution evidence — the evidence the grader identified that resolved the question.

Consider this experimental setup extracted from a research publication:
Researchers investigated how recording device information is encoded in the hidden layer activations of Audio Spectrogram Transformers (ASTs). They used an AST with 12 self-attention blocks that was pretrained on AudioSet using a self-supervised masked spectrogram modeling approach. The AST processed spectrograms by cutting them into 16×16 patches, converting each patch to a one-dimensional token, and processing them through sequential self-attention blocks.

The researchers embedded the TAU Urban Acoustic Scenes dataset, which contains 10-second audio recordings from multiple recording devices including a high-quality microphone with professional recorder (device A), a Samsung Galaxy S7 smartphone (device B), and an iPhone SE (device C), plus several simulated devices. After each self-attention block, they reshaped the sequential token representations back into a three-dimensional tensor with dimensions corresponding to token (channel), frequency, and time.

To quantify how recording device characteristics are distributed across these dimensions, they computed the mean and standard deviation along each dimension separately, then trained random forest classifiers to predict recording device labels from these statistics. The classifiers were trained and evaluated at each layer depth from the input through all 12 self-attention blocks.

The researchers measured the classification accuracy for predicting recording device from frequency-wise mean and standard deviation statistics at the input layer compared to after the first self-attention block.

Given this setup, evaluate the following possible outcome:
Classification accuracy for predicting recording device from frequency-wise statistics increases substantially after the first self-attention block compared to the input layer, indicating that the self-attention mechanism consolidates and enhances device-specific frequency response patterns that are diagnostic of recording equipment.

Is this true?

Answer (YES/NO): NO